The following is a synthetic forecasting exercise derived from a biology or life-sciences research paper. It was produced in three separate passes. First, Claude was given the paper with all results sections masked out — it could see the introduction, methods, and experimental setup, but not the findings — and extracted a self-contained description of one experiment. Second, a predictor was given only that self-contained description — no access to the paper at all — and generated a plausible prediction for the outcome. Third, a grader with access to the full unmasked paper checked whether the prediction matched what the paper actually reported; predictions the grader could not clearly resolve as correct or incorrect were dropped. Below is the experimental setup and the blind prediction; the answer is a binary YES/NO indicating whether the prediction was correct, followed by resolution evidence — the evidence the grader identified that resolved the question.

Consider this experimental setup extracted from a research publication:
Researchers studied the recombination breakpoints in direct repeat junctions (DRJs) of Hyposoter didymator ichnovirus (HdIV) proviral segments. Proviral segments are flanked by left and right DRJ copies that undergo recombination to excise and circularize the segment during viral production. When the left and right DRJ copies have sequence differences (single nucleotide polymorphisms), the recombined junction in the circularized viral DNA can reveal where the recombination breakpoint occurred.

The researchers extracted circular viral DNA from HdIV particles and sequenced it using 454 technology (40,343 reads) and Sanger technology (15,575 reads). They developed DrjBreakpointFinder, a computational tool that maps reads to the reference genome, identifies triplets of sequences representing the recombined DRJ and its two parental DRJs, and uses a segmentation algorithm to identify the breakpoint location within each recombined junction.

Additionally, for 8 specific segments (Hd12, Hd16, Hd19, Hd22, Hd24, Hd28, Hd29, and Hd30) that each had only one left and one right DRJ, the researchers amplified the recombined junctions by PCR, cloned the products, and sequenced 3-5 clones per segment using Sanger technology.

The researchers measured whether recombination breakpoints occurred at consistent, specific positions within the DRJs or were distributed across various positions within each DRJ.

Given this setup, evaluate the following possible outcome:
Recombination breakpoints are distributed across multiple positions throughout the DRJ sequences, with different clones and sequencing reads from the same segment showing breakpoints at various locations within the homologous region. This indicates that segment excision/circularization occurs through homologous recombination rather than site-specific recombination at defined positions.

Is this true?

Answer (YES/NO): YES